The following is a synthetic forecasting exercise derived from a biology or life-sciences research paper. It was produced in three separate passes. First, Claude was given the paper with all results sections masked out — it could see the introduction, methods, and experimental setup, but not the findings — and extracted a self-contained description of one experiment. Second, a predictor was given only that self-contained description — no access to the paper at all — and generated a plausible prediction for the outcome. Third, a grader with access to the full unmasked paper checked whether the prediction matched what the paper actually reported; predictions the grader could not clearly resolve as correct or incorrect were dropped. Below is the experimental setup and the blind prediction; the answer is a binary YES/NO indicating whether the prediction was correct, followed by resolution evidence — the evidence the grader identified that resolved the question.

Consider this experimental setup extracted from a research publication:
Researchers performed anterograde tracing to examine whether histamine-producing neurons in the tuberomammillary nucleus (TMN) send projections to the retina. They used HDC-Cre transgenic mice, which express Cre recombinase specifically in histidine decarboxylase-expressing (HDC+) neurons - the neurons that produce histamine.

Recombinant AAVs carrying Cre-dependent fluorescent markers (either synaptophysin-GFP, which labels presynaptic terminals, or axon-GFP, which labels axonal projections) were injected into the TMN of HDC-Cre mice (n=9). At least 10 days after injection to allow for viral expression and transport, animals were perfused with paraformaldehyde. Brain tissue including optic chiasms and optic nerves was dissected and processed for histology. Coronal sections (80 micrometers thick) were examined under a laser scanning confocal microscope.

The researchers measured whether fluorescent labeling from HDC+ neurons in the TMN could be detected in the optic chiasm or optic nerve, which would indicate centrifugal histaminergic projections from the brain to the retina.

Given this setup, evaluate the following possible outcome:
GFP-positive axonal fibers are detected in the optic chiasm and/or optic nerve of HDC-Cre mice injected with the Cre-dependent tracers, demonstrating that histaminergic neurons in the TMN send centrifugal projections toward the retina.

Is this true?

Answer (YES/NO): YES